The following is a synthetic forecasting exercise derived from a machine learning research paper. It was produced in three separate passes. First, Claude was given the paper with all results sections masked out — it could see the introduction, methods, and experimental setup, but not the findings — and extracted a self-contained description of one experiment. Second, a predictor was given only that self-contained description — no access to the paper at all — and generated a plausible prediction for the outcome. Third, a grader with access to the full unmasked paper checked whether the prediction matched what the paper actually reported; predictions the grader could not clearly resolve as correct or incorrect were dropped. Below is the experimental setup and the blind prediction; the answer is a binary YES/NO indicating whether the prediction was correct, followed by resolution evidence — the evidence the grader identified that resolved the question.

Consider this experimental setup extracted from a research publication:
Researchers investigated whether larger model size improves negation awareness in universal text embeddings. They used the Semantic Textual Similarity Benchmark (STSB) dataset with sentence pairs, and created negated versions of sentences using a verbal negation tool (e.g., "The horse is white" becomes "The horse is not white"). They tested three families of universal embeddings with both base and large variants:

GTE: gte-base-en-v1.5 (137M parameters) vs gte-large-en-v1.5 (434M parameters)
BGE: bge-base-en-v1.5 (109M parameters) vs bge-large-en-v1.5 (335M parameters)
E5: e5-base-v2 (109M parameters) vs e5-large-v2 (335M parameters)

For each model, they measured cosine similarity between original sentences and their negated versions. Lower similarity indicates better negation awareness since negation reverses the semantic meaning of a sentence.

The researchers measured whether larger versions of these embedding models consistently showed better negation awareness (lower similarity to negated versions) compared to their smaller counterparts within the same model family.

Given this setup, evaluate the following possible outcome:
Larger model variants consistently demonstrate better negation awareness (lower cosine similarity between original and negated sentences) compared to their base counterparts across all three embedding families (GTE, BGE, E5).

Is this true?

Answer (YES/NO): NO